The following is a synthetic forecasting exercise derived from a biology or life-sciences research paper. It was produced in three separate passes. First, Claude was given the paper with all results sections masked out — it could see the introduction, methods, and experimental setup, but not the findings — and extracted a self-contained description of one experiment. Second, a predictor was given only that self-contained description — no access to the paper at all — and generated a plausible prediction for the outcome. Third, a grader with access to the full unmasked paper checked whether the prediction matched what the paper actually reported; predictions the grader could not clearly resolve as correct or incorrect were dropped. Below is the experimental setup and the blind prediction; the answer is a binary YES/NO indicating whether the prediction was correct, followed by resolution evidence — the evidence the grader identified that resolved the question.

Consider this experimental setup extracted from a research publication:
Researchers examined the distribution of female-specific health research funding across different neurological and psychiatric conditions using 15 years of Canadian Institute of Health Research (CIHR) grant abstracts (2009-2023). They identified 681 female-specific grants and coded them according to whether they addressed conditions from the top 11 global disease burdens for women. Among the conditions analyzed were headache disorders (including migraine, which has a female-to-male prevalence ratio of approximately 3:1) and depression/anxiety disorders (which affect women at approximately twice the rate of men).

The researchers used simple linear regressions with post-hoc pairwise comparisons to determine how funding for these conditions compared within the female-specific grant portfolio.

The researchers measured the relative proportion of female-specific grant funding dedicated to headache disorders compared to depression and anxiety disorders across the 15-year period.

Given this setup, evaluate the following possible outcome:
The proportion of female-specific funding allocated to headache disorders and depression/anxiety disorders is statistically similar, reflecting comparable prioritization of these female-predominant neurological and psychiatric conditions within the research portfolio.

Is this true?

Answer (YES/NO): NO